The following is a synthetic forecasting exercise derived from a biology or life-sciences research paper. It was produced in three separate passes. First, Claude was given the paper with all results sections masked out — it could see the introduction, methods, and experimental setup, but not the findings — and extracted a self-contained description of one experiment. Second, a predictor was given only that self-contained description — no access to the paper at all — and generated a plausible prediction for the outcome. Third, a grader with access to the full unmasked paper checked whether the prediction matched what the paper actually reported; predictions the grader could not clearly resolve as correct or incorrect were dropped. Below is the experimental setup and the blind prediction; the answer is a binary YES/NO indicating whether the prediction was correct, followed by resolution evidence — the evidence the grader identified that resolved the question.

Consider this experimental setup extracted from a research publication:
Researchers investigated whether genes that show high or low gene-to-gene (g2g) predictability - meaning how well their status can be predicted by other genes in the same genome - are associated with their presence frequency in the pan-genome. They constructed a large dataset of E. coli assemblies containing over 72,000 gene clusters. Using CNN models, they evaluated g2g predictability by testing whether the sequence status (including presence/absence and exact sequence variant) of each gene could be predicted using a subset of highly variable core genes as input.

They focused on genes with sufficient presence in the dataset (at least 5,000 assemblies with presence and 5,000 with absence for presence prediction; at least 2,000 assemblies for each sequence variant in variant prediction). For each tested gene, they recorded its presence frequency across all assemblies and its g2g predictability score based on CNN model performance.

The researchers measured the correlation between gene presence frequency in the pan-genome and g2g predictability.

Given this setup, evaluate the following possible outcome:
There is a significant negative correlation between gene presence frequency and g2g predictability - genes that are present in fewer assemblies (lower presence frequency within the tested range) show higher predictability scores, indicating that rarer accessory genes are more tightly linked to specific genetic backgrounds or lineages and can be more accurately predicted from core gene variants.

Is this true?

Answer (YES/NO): NO